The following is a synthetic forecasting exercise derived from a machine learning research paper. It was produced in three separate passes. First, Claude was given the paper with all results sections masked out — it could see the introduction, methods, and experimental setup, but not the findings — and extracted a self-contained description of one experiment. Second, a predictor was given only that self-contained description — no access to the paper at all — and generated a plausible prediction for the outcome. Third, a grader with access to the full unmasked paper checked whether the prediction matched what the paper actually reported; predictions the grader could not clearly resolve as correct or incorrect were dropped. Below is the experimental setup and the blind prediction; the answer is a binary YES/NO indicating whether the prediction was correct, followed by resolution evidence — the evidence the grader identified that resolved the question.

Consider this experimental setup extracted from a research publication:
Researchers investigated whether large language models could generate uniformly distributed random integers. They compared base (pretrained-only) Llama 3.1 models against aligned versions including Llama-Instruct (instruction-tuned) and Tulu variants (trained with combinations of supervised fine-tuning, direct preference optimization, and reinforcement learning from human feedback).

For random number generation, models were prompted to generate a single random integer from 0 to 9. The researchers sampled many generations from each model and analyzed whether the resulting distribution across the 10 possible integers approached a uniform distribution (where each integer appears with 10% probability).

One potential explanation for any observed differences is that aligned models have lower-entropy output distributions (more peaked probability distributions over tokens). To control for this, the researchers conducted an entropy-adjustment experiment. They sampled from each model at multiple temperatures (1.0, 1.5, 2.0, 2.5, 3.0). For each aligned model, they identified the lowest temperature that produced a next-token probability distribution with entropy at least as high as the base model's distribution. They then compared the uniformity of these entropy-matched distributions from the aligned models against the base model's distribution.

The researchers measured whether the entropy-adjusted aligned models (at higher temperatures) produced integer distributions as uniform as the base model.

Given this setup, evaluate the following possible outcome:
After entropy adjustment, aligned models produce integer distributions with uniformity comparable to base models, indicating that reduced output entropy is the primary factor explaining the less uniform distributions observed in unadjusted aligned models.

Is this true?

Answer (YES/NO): NO